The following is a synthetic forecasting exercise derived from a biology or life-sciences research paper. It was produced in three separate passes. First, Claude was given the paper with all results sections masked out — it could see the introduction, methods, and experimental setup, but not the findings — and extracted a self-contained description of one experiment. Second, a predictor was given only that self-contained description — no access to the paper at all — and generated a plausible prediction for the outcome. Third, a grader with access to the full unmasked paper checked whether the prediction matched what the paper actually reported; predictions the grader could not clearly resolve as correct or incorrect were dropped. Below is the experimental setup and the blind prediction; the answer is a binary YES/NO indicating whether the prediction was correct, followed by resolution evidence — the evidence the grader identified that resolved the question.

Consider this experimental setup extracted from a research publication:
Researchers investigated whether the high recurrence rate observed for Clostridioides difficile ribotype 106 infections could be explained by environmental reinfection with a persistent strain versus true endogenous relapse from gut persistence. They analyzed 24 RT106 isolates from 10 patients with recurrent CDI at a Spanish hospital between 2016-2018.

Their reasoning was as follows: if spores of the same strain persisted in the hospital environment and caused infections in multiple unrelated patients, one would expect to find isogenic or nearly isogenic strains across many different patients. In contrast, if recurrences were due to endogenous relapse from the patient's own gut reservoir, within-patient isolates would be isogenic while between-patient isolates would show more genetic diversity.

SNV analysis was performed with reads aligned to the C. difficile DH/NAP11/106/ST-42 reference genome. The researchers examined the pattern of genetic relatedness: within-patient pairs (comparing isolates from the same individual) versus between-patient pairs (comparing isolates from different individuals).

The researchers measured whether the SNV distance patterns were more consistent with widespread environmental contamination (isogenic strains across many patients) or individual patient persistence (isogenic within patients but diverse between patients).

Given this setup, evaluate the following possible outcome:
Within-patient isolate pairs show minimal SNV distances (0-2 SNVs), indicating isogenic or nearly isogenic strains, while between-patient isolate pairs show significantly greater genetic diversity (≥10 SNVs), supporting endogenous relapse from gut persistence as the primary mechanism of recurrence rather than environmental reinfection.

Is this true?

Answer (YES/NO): NO